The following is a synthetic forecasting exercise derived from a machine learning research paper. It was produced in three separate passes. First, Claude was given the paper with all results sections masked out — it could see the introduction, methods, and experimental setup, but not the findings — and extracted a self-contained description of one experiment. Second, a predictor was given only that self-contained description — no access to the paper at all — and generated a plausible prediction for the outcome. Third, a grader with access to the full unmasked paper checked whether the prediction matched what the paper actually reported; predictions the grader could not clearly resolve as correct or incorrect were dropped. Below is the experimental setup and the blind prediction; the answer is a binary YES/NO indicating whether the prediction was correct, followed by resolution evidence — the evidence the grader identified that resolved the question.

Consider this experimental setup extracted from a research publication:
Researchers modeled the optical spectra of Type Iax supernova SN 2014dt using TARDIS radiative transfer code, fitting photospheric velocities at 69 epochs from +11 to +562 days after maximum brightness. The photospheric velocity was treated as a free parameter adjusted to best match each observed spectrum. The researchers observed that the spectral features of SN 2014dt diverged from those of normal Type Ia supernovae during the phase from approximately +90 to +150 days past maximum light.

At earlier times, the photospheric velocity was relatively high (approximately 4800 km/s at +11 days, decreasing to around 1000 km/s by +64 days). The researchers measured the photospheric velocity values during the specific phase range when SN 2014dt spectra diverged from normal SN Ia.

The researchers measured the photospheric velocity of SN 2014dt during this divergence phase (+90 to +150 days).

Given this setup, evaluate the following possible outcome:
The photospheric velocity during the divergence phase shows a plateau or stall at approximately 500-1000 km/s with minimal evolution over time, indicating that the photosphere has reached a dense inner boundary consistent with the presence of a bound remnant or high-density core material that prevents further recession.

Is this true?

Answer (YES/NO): NO